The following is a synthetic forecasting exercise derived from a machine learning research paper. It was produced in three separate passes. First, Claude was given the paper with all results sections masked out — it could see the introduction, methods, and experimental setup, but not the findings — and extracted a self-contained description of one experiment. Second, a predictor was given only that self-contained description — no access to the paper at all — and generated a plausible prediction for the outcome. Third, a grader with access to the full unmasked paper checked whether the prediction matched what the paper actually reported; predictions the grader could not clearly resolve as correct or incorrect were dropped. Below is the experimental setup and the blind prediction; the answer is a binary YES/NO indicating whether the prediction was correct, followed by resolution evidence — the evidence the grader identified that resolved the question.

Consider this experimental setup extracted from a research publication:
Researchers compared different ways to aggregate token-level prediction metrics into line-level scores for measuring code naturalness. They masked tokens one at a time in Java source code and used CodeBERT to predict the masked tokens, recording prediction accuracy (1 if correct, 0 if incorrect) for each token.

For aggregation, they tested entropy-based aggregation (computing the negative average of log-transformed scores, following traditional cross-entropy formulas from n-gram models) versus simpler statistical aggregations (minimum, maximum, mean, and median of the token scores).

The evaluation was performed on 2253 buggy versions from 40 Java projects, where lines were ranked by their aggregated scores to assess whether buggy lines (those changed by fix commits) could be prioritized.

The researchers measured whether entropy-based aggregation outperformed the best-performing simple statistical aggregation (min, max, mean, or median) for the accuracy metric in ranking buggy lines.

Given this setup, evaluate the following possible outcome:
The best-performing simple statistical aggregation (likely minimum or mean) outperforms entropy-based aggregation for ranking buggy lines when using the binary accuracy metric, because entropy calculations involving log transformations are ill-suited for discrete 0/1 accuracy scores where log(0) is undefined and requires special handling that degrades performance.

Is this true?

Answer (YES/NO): YES